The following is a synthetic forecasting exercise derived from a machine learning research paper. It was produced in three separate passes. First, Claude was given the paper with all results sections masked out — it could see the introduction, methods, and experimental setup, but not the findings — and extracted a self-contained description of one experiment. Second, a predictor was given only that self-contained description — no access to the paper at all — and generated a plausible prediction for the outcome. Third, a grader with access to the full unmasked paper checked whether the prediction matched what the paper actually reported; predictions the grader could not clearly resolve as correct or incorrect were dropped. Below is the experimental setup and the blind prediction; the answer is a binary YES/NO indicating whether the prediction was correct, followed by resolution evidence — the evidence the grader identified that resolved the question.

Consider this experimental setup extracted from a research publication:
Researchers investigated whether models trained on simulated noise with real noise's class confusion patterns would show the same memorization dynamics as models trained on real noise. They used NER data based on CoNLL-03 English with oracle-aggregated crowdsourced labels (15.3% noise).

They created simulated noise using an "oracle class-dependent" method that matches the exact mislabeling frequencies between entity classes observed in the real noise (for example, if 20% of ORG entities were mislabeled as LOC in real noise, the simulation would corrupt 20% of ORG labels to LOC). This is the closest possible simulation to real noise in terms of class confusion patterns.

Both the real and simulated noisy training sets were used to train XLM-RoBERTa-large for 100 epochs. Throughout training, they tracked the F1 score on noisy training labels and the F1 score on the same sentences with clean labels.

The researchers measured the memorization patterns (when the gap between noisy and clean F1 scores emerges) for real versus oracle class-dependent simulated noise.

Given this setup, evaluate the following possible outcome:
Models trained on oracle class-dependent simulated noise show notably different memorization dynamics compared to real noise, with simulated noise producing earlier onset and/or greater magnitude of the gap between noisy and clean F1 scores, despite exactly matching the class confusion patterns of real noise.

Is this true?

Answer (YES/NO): NO